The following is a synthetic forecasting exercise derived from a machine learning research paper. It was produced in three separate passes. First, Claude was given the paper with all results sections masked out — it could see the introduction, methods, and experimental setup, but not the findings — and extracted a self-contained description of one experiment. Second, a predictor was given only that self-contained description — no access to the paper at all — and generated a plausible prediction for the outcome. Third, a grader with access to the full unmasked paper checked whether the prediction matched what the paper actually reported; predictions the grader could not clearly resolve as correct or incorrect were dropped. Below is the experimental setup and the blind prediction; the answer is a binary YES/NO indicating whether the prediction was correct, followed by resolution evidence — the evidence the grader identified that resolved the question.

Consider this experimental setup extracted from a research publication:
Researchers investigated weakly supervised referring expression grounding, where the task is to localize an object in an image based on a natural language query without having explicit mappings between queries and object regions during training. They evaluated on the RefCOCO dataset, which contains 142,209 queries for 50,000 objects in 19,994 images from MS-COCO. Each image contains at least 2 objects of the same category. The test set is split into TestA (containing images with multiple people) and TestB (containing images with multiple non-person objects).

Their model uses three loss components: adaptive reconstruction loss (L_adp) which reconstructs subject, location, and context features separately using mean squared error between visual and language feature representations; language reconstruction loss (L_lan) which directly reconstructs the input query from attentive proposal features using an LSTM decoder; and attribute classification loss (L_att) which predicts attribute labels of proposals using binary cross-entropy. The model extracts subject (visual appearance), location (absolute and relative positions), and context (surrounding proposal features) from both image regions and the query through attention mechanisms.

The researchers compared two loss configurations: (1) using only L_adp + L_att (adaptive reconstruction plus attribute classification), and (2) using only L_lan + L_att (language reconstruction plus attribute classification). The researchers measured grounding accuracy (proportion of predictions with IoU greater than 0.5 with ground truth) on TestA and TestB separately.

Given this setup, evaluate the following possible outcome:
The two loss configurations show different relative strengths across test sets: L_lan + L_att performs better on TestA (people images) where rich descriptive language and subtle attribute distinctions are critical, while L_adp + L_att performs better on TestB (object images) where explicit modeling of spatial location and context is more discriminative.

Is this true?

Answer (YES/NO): NO